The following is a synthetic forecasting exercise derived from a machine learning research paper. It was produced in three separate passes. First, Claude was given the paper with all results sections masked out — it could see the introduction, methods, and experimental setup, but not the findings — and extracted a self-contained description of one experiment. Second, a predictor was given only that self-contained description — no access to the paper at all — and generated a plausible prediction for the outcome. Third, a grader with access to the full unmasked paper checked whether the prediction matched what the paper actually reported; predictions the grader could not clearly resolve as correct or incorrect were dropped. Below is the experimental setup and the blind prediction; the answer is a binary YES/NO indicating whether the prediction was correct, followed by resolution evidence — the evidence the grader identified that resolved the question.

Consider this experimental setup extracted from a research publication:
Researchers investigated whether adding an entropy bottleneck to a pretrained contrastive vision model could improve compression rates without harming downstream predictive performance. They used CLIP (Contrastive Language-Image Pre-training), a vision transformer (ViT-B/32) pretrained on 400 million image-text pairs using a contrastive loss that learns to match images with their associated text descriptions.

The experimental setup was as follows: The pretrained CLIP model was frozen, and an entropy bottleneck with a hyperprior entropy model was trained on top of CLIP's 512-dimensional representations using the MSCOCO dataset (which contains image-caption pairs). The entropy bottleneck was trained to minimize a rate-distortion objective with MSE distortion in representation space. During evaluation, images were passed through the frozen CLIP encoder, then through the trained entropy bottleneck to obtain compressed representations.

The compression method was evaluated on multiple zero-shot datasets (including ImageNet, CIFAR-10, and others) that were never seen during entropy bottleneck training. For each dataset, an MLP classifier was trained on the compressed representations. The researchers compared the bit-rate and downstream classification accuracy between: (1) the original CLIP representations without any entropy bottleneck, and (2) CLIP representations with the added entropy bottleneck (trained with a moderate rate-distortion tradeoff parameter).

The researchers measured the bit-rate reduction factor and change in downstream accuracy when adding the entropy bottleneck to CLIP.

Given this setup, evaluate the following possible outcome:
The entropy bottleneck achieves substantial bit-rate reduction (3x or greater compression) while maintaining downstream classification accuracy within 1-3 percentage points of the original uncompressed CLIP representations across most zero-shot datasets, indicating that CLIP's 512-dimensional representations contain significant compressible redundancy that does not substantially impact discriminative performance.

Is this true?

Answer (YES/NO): YES